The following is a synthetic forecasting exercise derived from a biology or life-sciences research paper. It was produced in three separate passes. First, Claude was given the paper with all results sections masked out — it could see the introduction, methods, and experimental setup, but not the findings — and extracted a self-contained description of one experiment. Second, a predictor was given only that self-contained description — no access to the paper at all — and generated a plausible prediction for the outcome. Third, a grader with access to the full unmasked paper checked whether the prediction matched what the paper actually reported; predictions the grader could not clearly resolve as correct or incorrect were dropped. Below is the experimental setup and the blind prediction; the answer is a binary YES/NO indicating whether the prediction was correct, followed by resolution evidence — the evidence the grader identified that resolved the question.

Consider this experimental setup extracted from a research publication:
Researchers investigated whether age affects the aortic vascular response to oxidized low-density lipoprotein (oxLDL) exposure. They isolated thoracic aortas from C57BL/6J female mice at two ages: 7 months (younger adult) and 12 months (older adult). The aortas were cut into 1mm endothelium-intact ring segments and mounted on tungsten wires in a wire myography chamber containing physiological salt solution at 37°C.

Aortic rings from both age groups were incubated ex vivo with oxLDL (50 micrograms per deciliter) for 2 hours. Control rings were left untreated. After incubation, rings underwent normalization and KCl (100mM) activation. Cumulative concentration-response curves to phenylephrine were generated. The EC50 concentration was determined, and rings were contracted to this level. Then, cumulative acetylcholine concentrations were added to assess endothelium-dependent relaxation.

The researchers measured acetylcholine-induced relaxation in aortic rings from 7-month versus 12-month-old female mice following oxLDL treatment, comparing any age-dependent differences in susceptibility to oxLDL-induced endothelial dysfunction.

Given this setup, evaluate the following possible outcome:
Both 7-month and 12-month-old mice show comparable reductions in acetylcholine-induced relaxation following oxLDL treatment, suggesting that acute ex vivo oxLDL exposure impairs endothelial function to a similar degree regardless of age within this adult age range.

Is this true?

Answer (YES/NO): YES